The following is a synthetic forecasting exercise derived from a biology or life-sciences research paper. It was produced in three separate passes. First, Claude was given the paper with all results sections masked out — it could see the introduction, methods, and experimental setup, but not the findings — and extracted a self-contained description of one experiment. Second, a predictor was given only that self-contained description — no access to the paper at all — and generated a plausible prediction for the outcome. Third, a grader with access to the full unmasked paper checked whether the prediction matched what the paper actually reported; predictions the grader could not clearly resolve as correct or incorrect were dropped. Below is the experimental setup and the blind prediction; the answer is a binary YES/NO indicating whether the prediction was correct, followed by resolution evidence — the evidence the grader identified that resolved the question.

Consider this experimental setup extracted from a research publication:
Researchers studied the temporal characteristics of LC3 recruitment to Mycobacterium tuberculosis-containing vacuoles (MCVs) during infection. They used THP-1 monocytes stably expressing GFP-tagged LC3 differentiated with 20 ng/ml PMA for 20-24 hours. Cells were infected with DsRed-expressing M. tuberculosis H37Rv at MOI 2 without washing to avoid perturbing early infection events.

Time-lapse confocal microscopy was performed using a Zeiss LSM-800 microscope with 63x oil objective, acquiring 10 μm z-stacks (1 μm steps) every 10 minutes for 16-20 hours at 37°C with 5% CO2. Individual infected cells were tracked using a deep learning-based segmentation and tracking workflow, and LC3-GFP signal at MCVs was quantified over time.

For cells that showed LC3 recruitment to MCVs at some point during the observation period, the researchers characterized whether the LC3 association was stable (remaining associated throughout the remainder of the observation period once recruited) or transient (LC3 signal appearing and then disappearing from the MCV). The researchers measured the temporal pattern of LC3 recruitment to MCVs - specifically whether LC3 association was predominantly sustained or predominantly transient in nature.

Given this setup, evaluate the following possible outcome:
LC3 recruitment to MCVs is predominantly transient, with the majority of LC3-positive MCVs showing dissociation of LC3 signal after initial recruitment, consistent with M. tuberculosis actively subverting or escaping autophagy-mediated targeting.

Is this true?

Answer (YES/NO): NO